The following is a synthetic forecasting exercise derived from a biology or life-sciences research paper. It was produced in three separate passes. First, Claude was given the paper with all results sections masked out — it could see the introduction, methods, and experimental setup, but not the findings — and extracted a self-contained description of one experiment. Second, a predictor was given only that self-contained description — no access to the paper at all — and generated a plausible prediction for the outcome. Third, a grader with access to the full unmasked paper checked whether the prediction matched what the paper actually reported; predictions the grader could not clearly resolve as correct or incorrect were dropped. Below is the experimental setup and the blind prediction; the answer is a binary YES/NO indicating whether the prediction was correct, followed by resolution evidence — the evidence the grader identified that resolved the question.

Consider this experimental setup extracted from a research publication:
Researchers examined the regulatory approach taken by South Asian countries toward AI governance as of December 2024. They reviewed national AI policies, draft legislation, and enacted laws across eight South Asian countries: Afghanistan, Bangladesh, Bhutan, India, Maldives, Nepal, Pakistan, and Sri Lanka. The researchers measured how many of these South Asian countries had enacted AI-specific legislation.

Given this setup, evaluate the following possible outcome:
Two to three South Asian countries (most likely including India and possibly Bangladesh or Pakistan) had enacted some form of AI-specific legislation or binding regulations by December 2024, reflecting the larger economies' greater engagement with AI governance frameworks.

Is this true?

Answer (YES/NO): NO